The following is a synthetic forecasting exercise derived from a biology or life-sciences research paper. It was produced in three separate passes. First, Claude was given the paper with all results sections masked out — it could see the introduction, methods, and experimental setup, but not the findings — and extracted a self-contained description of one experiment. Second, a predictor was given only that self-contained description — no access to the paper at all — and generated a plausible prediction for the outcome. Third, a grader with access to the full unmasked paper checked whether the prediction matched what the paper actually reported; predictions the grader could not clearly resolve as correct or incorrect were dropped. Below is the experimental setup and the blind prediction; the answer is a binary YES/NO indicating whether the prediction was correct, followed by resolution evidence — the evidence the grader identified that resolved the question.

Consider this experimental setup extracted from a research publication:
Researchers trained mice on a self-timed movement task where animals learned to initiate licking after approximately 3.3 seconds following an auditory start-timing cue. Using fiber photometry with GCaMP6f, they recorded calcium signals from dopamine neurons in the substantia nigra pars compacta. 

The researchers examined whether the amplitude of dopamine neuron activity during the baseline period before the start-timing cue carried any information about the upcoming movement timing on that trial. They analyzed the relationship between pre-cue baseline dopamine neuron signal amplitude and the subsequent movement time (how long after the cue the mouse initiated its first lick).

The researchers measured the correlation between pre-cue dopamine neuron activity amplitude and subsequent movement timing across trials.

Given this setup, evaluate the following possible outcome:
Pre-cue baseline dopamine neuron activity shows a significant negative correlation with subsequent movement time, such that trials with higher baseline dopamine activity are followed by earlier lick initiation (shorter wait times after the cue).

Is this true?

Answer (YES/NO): YES